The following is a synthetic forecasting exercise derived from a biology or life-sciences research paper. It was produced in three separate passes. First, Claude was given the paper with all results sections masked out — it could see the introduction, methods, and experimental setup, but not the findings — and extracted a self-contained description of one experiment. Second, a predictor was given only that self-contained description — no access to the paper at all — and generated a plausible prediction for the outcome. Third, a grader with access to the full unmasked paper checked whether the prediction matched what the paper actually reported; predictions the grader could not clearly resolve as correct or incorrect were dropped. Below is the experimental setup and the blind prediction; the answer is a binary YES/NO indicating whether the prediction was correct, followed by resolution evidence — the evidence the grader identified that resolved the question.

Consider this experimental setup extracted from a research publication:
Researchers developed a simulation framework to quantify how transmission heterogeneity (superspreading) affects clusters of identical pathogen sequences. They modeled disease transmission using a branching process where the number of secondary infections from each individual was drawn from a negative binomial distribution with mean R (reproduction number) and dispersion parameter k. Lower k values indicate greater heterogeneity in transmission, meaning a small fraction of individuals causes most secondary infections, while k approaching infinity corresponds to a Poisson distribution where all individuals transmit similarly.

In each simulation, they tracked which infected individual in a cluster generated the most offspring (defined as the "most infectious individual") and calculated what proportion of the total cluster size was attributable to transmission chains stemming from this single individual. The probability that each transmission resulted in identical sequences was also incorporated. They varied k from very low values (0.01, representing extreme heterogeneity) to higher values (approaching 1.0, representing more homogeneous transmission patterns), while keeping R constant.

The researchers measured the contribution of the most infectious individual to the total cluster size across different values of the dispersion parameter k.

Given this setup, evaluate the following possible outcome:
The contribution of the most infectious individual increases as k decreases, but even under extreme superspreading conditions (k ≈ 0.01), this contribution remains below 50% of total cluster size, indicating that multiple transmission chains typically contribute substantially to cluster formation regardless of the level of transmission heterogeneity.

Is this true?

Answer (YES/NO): YES